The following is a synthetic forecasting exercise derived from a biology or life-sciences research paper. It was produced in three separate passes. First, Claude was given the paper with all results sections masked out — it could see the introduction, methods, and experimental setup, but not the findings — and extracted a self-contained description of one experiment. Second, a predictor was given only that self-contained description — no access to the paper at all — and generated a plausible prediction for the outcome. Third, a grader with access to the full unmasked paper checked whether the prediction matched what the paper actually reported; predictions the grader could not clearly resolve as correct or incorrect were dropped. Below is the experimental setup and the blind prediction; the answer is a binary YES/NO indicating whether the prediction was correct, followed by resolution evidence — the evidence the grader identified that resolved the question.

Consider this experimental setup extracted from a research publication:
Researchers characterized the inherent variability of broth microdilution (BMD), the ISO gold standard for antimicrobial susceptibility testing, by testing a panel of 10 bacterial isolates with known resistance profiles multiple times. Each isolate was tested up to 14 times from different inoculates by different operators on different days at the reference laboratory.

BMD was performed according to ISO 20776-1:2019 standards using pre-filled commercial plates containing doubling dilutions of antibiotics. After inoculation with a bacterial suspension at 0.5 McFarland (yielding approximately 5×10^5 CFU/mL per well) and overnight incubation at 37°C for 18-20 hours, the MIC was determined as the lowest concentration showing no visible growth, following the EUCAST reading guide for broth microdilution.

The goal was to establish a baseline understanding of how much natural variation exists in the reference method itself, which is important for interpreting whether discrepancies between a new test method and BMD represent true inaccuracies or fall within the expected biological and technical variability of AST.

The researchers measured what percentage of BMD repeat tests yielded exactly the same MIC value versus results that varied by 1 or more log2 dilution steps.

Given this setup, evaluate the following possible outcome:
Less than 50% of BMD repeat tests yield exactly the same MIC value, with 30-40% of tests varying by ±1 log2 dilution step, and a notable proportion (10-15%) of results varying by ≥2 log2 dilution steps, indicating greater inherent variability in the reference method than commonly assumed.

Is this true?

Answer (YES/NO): NO